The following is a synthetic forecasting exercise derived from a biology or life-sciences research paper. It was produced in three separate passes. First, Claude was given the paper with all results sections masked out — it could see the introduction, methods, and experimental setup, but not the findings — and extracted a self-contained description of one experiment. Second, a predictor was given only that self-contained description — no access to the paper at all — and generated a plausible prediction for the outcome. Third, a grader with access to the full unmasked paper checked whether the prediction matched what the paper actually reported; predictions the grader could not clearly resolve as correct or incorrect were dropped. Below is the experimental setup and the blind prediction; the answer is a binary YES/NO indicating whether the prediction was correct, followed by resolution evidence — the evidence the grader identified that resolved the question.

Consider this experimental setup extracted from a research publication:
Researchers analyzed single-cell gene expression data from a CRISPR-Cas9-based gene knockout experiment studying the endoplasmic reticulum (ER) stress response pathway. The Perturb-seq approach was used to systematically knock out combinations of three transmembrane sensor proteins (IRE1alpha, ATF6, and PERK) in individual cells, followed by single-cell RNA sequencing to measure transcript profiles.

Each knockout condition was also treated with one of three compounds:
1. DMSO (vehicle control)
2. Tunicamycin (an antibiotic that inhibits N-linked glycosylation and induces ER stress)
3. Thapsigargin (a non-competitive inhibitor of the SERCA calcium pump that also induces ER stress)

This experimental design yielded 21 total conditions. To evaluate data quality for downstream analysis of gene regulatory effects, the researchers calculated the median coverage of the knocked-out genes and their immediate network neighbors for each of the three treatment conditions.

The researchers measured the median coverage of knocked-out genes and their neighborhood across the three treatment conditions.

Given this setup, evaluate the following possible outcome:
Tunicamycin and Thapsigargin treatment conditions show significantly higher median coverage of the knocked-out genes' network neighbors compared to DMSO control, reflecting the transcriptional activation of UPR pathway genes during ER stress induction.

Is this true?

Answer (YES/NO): NO